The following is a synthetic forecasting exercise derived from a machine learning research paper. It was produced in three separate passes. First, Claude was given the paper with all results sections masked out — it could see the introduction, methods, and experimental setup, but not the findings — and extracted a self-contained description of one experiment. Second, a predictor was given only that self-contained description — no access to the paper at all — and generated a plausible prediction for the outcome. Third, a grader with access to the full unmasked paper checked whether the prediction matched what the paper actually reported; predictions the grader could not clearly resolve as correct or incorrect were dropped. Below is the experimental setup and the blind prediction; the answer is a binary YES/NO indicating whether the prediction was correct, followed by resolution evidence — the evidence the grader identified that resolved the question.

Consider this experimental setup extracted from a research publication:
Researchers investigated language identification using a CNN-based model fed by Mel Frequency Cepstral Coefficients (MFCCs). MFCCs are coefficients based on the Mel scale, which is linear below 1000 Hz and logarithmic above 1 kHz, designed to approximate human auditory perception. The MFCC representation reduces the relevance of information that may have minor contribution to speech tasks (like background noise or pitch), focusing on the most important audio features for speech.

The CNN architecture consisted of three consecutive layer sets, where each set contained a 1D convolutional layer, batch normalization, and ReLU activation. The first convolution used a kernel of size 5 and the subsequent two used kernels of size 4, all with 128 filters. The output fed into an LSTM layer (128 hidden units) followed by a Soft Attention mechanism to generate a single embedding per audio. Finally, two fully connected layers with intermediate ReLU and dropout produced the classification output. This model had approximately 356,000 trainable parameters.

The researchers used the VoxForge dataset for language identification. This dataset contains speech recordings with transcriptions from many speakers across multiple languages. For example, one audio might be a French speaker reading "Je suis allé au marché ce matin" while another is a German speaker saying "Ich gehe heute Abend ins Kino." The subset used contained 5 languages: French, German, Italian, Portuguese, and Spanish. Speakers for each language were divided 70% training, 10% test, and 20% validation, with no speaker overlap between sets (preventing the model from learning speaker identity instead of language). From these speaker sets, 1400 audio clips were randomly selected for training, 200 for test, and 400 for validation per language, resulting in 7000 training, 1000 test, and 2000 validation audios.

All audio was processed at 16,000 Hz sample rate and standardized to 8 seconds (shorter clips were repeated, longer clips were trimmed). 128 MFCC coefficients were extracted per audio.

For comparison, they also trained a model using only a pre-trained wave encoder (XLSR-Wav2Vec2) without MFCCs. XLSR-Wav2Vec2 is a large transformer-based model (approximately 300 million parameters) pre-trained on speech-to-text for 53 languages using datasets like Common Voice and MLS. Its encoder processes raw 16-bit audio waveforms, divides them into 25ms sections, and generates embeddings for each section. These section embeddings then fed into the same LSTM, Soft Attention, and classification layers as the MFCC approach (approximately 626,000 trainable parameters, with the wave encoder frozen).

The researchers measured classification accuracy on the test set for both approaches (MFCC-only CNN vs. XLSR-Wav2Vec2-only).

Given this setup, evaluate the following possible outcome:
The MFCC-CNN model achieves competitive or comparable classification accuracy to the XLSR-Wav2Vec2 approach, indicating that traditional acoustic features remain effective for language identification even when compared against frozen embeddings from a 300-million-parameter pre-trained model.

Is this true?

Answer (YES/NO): NO